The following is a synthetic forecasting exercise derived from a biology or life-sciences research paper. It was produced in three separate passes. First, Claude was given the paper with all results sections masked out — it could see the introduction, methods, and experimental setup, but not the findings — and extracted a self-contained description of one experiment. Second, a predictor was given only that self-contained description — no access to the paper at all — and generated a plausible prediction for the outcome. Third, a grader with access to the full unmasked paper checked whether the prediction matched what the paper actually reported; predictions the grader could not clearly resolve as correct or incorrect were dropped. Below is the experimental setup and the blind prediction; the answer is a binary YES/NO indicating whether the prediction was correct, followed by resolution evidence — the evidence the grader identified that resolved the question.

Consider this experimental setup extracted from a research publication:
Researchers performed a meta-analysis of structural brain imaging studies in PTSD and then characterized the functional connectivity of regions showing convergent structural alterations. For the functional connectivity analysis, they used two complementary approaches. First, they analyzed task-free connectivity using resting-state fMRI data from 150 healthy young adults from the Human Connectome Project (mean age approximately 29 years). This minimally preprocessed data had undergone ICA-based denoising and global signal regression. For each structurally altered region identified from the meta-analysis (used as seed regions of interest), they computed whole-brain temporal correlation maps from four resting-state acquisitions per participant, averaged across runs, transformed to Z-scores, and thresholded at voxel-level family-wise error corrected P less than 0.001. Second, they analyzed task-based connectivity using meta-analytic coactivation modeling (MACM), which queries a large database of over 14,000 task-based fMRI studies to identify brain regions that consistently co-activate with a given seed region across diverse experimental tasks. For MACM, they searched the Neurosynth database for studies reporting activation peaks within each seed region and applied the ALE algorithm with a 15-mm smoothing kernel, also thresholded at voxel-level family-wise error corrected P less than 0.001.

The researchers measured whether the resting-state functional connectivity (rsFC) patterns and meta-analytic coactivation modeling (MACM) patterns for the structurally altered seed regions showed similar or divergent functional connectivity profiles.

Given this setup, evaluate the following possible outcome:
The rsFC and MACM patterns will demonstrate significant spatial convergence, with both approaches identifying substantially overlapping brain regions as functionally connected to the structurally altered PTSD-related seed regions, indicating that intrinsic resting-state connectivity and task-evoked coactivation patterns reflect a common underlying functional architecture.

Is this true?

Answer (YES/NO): YES